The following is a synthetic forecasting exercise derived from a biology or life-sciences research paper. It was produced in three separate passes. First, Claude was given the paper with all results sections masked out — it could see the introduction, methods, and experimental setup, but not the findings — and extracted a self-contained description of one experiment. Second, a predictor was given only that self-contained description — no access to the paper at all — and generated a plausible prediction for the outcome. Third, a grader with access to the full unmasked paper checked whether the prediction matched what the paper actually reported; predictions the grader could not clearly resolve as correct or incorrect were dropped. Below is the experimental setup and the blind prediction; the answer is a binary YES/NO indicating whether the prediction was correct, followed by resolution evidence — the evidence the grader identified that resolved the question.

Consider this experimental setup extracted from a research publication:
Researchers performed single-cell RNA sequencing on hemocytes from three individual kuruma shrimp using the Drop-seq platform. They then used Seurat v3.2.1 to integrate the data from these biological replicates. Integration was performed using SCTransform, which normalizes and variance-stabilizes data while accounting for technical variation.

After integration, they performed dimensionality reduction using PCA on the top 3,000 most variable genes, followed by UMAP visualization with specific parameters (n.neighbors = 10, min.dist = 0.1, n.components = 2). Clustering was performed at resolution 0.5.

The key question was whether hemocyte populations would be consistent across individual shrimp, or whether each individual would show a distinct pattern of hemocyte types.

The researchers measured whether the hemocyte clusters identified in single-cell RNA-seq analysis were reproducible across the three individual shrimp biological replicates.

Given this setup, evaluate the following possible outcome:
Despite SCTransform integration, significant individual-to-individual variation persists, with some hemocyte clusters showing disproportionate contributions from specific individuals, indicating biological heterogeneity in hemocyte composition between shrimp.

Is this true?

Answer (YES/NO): NO